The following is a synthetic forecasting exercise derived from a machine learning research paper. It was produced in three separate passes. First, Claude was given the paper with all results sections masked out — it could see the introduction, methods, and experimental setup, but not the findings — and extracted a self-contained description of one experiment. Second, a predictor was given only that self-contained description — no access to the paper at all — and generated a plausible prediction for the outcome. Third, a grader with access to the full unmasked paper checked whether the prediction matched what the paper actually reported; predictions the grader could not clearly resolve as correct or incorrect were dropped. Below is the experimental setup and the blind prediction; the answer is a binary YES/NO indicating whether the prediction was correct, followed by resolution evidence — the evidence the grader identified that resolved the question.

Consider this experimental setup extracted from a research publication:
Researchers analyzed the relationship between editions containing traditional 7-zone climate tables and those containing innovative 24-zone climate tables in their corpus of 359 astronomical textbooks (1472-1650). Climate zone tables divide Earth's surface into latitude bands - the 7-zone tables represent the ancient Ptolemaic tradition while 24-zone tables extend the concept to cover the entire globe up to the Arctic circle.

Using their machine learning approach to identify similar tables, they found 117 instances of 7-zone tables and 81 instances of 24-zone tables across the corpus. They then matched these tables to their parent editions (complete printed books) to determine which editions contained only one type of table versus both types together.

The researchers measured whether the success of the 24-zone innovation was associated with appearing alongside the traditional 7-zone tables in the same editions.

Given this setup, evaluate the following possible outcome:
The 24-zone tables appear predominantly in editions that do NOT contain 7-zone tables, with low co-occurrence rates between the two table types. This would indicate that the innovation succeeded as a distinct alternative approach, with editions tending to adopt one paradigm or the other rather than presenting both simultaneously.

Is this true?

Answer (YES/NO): NO